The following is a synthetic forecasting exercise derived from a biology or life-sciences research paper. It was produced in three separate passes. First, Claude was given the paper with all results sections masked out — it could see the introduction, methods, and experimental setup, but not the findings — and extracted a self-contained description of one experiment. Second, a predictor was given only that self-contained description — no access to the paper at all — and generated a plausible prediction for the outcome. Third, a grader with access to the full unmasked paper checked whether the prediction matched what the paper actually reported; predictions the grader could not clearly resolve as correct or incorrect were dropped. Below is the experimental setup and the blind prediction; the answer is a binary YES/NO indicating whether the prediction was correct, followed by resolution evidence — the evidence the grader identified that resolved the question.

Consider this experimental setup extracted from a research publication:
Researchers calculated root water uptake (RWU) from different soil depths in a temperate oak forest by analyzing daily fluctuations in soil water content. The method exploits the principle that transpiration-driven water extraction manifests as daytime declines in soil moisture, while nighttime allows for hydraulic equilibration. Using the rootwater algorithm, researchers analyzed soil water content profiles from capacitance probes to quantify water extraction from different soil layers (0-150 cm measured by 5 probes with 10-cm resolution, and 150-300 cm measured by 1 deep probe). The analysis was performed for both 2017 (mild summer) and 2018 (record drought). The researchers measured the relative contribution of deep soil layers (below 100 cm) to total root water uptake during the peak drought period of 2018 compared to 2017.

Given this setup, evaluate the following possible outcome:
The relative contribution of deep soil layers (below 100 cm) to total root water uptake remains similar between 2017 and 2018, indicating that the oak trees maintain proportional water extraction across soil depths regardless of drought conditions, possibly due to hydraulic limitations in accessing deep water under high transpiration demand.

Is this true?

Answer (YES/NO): NO